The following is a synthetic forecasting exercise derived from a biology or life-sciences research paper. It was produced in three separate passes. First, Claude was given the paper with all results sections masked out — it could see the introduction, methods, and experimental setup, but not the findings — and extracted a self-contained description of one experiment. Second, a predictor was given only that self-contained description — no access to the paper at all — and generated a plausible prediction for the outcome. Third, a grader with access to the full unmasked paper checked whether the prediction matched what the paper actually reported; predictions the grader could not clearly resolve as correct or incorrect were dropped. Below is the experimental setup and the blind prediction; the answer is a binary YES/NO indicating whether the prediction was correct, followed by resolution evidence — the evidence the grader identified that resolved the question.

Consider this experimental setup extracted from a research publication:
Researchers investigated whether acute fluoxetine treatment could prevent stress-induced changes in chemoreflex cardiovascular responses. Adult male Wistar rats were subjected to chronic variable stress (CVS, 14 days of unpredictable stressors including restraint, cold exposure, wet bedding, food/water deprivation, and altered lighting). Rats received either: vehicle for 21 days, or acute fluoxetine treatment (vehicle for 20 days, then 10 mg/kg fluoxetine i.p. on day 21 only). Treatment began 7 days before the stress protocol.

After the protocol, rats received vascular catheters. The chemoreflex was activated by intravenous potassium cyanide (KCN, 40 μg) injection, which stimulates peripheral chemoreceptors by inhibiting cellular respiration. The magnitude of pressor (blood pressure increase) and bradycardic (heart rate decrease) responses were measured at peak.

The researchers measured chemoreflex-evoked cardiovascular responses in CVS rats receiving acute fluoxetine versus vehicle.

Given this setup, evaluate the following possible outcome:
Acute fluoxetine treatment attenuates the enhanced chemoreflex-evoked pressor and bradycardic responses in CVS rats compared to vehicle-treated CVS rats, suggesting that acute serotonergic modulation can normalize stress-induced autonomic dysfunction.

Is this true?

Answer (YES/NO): NO